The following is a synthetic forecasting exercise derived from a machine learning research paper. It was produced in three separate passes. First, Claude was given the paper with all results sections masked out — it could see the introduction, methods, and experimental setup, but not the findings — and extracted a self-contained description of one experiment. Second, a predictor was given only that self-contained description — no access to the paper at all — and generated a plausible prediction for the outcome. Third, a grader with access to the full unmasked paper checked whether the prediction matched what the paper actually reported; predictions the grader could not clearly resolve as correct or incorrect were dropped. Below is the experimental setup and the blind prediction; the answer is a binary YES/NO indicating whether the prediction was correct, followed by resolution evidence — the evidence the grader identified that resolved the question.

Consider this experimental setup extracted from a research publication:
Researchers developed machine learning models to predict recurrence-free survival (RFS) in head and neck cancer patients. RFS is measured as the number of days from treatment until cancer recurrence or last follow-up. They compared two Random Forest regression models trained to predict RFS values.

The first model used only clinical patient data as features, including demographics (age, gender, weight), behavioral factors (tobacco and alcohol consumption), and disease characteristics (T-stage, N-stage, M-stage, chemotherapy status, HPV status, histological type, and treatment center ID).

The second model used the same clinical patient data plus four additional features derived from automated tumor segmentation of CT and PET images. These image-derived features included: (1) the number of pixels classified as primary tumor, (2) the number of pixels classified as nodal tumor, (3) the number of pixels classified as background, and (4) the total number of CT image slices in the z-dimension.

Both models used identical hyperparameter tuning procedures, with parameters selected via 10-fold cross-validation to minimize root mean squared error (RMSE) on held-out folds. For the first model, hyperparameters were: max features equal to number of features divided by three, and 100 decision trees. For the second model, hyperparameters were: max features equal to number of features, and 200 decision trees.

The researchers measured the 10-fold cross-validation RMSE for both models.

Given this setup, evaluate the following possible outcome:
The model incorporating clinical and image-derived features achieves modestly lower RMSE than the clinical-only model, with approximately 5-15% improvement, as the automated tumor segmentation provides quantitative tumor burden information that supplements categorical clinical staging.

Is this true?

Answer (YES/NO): NO